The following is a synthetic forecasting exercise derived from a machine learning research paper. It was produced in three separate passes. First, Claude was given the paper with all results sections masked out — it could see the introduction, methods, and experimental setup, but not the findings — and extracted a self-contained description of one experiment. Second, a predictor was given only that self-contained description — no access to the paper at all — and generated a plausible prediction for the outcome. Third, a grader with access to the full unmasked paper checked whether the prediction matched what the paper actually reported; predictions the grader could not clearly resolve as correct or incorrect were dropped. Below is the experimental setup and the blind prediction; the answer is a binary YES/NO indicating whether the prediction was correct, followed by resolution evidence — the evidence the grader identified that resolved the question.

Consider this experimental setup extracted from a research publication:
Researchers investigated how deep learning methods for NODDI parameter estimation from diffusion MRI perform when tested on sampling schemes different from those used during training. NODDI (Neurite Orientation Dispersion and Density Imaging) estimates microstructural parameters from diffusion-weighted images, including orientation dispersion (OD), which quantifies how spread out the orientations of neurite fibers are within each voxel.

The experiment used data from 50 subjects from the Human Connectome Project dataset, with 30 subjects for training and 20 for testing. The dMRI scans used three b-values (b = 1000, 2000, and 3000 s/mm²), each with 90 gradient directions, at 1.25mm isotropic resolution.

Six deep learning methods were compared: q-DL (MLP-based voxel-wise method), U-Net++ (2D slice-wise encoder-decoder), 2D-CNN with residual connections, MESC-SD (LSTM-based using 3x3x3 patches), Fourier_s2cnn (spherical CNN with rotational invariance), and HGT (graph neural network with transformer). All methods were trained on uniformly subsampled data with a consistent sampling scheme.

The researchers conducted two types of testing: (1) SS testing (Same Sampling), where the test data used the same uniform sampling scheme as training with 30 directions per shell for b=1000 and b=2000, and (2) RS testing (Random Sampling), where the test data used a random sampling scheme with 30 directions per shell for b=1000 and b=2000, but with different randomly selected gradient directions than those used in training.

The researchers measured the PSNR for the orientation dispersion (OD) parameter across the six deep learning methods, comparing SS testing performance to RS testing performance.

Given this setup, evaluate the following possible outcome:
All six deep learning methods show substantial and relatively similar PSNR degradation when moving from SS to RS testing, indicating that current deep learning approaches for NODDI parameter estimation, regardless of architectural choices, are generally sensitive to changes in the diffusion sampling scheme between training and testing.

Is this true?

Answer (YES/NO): NO